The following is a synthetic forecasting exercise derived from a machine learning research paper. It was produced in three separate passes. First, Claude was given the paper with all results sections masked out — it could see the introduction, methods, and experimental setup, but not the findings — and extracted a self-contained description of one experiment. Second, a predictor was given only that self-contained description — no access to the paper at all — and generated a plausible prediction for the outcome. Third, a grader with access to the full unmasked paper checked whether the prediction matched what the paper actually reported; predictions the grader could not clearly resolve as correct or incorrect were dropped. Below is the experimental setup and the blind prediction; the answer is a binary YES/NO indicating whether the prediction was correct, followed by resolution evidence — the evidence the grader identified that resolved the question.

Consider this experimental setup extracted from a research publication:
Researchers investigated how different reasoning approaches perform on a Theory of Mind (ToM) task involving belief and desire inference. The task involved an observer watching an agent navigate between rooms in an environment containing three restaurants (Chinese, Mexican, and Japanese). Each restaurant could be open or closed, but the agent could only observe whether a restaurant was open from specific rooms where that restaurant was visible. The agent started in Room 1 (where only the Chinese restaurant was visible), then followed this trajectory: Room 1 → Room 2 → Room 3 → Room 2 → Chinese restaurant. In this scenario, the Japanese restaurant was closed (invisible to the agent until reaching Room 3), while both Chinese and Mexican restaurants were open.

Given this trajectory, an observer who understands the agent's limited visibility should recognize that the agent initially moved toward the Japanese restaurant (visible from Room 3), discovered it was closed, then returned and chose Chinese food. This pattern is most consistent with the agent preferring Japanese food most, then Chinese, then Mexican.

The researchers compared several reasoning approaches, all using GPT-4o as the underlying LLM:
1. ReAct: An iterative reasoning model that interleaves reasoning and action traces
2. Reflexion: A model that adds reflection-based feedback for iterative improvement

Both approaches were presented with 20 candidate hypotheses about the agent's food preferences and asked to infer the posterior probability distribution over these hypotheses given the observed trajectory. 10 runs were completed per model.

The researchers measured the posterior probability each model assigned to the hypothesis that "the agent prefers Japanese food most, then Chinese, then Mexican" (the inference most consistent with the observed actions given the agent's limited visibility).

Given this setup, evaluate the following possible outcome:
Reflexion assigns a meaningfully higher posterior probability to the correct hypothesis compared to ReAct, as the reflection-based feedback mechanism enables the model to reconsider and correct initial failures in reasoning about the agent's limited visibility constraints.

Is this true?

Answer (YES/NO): NO